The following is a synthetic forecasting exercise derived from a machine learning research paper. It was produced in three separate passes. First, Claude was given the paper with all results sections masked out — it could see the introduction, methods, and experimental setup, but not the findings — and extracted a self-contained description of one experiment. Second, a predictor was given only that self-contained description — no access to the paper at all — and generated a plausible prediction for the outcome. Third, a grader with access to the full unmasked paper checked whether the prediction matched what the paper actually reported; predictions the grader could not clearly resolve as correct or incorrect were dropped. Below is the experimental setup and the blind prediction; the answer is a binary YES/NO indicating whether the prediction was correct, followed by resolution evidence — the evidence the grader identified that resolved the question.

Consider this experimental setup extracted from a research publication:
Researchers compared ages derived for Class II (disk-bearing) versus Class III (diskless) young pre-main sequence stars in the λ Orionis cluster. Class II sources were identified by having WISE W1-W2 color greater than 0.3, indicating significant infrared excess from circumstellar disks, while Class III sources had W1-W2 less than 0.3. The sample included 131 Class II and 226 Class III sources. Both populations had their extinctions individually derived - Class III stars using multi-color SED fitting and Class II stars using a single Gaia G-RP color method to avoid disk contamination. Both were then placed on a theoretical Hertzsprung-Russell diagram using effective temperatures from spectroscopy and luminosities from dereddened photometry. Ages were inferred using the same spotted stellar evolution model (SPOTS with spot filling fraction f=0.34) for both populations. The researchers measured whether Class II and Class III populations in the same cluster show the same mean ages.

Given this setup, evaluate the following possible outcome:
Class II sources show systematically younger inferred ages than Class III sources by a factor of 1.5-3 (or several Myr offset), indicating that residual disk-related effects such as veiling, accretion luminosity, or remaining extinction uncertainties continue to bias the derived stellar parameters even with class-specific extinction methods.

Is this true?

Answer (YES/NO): NO